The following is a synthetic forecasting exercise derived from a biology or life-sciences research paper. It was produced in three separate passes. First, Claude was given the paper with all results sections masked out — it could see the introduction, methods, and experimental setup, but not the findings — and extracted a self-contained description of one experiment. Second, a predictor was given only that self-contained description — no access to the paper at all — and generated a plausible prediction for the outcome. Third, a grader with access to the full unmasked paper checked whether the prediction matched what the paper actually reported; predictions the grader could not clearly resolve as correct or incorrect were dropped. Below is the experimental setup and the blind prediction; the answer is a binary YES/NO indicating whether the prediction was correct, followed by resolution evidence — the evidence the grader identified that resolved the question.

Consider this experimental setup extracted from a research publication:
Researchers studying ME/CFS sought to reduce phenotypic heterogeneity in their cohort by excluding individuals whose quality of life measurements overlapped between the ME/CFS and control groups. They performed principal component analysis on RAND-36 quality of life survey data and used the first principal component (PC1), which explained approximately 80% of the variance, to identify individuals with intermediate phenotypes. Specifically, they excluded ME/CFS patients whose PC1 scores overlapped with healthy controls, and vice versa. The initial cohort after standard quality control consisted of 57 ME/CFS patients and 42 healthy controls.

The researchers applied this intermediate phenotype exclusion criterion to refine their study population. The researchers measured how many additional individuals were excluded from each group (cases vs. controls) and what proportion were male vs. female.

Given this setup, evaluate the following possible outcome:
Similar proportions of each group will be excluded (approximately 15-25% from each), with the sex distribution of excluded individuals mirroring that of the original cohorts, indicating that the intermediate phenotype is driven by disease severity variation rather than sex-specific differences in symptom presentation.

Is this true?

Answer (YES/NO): NO